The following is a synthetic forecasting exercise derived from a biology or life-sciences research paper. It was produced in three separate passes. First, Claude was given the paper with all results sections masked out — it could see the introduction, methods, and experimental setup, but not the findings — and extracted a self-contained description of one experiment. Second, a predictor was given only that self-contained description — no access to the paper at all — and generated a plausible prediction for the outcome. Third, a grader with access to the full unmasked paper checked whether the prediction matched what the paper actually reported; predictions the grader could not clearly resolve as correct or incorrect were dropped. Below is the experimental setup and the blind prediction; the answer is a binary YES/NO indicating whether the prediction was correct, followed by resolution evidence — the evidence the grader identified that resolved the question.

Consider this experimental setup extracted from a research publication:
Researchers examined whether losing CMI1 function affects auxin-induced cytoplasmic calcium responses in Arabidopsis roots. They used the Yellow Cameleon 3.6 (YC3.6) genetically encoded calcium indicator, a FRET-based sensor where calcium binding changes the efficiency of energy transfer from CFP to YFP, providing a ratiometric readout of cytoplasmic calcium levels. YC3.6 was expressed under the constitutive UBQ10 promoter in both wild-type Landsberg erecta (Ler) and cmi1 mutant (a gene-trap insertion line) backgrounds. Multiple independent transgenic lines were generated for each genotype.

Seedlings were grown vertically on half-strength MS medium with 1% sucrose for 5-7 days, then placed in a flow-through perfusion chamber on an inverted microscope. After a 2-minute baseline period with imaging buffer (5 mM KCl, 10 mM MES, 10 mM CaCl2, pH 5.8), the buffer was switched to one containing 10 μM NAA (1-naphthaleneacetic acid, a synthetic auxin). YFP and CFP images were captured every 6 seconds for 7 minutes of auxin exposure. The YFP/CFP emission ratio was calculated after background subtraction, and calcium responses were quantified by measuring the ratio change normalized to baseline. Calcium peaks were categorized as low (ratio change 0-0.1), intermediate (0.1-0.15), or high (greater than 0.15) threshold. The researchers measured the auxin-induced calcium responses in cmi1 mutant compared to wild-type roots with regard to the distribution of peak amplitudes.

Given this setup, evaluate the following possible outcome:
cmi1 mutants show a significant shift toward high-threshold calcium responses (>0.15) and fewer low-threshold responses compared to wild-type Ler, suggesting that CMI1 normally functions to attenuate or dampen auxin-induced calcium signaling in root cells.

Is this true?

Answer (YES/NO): NO